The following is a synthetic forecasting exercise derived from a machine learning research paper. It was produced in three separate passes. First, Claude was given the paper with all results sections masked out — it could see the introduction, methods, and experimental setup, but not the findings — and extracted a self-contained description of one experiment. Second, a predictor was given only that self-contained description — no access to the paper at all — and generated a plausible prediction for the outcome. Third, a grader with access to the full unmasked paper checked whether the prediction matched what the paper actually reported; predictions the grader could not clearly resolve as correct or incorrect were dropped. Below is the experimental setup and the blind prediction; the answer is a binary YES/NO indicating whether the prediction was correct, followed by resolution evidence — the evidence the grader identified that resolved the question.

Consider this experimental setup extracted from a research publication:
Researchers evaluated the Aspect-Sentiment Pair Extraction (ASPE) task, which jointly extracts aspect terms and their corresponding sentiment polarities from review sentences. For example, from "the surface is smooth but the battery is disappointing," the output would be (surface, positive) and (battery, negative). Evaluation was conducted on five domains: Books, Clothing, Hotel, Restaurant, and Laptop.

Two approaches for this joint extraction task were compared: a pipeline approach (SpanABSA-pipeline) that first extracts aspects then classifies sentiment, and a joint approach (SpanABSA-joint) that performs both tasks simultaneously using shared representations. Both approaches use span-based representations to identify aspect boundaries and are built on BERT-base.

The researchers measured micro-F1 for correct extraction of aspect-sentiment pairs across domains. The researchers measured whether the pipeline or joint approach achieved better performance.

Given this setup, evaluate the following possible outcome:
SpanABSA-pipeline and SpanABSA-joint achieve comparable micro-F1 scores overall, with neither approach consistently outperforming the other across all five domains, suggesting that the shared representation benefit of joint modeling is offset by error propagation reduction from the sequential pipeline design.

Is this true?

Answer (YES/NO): NO